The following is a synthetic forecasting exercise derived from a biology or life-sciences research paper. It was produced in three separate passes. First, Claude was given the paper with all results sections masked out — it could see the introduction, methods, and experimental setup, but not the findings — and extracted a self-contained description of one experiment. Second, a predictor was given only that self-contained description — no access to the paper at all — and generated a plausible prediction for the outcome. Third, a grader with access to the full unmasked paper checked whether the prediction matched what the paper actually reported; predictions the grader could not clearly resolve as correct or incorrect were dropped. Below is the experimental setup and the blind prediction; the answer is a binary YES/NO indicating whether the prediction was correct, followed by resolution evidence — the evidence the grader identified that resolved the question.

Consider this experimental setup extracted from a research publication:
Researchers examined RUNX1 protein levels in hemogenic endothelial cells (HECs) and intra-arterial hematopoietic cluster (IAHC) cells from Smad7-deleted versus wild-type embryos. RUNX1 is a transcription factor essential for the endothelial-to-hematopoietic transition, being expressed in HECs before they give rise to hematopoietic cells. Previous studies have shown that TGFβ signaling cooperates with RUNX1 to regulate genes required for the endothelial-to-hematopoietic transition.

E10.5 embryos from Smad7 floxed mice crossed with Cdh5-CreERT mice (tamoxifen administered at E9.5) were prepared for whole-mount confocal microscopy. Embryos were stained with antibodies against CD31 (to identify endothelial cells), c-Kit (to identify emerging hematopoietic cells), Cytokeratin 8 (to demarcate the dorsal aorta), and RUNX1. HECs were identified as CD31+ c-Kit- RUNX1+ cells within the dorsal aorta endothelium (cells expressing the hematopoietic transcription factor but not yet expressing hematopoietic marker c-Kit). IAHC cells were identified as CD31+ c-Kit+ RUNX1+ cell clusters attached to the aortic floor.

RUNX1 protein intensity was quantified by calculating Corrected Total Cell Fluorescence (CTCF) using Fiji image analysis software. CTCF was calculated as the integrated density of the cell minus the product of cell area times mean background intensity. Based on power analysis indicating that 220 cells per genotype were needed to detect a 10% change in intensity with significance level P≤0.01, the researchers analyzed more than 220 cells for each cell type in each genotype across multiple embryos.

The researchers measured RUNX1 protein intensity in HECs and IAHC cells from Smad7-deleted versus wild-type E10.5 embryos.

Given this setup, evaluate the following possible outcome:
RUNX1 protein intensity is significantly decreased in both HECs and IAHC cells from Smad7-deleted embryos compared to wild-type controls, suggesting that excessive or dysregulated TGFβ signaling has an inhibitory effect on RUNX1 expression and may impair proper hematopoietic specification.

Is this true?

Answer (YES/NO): NO